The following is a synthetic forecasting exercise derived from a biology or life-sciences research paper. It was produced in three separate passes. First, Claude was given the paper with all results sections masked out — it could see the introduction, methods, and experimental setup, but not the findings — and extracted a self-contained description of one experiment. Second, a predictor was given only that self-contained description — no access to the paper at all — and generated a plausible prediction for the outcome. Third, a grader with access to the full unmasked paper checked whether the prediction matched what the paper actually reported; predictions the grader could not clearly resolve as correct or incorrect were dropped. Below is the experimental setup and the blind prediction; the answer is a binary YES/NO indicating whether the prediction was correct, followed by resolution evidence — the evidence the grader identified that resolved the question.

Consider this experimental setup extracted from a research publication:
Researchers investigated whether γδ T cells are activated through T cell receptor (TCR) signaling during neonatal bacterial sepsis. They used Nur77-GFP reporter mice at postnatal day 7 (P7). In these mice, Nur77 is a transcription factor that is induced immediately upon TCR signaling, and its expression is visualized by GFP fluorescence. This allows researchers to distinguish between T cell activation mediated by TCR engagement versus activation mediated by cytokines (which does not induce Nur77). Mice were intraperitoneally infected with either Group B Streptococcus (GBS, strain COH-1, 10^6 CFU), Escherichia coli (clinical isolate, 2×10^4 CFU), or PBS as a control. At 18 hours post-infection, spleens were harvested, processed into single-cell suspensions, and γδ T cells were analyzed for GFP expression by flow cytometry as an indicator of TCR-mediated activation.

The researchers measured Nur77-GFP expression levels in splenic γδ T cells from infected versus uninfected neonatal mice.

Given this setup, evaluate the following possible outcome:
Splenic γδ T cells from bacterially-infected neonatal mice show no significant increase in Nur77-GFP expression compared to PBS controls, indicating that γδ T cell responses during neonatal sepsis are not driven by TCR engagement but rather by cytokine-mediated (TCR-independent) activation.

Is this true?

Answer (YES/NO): NO